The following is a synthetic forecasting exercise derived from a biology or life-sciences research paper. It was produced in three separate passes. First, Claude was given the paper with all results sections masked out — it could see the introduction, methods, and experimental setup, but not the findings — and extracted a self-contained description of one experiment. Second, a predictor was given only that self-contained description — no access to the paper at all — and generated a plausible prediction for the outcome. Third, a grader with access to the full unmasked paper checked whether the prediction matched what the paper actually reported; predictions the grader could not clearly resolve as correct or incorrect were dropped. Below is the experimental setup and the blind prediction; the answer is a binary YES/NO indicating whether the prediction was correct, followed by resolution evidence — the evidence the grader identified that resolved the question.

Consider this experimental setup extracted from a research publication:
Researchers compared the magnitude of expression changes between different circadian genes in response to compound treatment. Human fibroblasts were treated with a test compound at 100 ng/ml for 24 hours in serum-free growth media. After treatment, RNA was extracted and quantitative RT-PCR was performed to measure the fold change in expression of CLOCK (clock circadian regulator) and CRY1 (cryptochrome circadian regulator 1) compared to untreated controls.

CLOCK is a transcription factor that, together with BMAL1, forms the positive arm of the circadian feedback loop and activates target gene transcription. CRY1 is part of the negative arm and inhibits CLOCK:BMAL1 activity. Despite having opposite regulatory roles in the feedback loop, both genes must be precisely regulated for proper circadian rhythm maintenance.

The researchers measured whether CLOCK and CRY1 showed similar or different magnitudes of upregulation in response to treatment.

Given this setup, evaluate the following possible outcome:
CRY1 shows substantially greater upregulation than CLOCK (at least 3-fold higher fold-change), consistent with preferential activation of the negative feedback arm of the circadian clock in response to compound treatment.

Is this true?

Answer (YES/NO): NO